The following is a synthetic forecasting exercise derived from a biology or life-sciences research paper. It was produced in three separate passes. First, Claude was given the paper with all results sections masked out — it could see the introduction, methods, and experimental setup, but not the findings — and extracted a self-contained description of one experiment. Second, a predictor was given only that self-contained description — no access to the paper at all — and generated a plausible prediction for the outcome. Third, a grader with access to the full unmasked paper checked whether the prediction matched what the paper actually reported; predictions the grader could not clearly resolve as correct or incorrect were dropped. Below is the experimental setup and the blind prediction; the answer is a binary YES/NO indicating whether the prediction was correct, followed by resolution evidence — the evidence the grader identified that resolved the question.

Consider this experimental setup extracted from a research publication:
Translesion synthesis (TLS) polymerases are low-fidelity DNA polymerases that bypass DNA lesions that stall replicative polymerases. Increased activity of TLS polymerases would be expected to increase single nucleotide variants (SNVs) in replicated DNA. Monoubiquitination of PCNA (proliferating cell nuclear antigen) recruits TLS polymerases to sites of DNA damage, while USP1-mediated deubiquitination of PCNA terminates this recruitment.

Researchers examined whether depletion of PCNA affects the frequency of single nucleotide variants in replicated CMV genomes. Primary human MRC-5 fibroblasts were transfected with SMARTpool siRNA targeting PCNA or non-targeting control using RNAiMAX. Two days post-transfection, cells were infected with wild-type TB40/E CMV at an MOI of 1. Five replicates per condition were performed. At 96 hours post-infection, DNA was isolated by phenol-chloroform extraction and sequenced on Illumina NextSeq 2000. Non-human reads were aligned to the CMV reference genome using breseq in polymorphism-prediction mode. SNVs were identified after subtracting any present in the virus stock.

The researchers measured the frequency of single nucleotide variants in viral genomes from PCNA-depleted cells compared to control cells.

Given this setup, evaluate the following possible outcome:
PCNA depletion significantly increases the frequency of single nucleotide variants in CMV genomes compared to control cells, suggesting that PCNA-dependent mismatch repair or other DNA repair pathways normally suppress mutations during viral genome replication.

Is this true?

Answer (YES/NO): NO